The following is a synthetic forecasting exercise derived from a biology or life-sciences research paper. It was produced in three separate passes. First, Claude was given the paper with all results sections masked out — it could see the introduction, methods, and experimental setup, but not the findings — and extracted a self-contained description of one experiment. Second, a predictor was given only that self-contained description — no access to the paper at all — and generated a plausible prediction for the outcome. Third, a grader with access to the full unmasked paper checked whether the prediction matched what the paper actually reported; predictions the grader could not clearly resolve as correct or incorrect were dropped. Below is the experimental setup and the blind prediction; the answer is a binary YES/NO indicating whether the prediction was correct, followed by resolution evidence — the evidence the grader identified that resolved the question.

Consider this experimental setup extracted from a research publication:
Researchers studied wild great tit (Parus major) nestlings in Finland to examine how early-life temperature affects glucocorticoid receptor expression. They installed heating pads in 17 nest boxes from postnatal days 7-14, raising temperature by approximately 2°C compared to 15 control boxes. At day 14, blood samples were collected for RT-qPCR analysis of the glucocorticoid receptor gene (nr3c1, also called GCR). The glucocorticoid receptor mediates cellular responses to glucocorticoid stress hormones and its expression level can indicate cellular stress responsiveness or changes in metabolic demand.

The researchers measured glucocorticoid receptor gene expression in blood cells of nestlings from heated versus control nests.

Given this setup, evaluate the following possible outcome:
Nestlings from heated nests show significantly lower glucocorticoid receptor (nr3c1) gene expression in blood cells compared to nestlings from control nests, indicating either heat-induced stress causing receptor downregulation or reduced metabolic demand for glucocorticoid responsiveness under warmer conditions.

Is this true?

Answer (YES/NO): NO